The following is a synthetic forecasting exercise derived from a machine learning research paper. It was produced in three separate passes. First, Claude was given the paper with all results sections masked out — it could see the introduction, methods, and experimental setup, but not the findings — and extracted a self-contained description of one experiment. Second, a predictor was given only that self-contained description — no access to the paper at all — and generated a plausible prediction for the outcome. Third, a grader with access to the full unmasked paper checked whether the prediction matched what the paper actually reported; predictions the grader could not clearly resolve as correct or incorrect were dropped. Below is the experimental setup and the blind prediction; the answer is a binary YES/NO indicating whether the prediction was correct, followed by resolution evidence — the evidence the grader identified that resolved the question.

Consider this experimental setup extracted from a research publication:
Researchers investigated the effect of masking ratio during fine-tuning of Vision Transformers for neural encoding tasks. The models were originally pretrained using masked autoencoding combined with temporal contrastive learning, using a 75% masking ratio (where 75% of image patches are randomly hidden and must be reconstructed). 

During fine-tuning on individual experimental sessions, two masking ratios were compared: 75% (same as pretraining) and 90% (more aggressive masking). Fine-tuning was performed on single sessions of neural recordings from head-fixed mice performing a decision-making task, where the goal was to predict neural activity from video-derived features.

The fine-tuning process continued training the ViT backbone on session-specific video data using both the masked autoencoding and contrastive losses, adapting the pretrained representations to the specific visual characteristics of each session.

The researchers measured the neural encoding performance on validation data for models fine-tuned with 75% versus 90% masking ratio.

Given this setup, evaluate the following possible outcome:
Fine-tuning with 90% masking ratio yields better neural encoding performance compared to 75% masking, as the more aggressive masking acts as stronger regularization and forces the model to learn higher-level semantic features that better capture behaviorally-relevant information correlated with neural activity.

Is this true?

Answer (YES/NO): YES